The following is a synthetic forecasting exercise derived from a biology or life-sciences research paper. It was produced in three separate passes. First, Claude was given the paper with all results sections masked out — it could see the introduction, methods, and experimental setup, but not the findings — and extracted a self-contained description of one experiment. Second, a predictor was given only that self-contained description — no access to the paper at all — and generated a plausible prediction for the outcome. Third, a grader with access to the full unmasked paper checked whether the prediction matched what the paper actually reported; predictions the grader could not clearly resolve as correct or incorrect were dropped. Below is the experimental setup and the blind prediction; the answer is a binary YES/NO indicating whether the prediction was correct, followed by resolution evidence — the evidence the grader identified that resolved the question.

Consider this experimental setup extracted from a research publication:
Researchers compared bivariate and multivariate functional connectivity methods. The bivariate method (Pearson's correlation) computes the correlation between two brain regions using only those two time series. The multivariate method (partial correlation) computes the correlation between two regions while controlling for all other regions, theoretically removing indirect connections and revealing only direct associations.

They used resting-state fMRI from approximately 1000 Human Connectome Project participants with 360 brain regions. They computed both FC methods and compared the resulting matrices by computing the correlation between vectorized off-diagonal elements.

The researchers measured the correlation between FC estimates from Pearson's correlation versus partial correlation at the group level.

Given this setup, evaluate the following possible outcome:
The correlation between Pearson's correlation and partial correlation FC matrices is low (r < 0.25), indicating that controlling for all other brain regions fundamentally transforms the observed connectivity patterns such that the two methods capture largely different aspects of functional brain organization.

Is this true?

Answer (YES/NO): NO